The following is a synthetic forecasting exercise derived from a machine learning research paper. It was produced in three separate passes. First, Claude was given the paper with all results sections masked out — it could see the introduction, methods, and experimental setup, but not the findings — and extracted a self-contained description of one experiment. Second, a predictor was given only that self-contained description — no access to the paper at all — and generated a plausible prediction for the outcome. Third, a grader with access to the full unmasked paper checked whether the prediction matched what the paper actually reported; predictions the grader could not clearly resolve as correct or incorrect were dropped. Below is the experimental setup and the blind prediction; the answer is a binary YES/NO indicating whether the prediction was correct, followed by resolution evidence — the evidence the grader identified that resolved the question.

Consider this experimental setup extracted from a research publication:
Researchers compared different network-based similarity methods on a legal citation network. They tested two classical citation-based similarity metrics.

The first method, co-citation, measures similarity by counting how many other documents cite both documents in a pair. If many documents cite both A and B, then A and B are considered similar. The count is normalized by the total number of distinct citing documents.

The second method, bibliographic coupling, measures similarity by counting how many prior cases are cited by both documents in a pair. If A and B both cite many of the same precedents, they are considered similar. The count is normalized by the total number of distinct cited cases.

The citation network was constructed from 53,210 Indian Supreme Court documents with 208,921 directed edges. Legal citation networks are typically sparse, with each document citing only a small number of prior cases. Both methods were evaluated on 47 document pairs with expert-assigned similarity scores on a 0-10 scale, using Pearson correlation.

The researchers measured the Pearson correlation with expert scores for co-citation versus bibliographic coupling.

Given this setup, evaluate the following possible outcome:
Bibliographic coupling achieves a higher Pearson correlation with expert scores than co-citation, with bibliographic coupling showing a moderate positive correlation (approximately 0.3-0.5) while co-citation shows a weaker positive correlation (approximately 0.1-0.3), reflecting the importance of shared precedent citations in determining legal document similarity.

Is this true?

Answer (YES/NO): YES